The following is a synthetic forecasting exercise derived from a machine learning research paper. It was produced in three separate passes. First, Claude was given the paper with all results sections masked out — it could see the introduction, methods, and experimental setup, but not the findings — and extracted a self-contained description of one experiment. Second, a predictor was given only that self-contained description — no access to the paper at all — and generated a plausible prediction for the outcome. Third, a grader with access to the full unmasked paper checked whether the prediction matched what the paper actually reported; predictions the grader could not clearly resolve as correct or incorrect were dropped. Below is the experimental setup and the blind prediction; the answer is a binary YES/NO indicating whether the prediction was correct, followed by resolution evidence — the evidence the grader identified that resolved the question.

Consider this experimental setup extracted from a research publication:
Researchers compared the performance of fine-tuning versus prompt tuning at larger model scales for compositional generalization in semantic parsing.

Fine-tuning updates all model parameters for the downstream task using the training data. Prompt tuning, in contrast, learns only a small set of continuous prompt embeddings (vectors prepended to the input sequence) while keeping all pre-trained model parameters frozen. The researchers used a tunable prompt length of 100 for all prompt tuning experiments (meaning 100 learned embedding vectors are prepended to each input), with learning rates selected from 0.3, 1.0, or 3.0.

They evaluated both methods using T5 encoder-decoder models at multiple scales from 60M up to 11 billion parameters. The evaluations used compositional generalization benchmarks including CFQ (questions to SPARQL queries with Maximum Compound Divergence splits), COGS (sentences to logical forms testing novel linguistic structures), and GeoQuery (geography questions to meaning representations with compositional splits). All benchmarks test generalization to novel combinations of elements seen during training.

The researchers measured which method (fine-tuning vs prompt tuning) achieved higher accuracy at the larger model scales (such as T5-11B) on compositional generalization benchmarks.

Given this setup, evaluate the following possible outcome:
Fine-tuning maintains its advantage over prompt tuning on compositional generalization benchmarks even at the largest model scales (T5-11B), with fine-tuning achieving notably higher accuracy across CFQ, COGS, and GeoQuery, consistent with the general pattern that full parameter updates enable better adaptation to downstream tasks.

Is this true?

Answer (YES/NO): NO